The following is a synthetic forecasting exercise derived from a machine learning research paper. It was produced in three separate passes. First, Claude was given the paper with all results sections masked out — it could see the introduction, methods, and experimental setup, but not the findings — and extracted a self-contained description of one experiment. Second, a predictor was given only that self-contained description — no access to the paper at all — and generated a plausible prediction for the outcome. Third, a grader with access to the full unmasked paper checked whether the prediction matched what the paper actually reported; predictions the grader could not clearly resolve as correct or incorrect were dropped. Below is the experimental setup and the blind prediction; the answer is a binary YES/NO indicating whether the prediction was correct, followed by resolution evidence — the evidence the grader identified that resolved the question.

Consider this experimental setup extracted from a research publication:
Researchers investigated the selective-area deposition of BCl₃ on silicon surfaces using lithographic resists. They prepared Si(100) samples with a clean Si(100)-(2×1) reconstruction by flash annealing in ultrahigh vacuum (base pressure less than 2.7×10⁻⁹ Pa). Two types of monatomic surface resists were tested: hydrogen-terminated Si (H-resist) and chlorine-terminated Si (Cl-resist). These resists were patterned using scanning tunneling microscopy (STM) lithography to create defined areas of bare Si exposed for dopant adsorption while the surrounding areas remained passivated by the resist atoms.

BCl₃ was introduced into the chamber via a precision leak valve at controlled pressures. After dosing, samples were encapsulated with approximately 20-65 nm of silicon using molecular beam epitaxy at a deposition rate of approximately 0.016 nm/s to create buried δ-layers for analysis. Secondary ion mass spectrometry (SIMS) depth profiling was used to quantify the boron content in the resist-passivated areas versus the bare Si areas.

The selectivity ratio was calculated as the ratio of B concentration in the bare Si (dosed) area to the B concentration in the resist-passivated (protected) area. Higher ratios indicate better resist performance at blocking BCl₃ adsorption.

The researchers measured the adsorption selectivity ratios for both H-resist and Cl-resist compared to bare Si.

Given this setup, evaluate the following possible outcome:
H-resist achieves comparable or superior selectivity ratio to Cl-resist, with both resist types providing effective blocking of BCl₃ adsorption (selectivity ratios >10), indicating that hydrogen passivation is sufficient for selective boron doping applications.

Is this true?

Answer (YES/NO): NO